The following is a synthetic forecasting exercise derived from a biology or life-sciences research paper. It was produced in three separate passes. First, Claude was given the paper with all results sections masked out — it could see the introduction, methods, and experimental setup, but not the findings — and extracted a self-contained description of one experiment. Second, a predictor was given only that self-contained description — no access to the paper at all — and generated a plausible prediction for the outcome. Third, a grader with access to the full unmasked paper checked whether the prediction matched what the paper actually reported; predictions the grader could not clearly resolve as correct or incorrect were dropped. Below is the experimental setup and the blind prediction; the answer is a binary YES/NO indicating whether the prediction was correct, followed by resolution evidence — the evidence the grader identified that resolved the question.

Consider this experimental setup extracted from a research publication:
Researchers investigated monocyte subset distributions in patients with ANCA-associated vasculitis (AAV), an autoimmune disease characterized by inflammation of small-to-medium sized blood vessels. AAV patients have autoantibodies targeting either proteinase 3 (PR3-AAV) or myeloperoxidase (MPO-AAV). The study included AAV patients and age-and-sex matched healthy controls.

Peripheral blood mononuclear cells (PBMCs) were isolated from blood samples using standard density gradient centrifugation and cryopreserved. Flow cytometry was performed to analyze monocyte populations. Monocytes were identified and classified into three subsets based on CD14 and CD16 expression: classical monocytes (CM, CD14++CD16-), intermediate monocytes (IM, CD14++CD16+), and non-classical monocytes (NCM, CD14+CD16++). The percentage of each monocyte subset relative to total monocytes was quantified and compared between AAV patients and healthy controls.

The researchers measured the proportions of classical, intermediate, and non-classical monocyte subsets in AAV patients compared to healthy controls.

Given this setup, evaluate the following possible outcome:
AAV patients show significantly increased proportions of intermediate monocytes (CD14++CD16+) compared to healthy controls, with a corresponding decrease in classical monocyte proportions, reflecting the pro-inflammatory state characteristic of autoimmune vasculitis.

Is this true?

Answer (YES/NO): NO